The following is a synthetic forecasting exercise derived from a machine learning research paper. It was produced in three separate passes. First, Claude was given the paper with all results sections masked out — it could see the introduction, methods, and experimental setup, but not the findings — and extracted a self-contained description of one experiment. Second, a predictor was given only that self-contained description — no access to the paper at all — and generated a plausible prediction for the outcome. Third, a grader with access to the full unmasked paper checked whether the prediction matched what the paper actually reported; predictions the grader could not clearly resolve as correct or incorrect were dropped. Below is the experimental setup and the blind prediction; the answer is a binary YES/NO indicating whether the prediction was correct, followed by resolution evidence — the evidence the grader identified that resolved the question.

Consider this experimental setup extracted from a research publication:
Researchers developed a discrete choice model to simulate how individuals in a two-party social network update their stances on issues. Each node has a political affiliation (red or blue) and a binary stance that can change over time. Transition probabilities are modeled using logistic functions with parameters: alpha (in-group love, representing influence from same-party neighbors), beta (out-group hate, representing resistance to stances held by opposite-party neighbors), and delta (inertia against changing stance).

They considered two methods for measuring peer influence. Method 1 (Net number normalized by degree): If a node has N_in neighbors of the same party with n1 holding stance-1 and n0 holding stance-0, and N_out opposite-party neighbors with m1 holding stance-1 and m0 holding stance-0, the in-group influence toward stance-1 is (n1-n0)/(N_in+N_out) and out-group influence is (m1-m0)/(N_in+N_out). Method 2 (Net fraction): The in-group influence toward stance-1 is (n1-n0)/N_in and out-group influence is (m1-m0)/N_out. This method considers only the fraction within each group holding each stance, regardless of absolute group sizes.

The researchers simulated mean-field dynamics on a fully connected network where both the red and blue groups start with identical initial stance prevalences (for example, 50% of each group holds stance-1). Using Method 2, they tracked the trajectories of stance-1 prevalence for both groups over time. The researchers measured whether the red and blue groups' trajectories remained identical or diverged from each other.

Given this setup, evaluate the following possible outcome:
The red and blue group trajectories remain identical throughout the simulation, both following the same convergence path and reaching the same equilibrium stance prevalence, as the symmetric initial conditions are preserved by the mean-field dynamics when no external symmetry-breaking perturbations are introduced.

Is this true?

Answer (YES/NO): YES